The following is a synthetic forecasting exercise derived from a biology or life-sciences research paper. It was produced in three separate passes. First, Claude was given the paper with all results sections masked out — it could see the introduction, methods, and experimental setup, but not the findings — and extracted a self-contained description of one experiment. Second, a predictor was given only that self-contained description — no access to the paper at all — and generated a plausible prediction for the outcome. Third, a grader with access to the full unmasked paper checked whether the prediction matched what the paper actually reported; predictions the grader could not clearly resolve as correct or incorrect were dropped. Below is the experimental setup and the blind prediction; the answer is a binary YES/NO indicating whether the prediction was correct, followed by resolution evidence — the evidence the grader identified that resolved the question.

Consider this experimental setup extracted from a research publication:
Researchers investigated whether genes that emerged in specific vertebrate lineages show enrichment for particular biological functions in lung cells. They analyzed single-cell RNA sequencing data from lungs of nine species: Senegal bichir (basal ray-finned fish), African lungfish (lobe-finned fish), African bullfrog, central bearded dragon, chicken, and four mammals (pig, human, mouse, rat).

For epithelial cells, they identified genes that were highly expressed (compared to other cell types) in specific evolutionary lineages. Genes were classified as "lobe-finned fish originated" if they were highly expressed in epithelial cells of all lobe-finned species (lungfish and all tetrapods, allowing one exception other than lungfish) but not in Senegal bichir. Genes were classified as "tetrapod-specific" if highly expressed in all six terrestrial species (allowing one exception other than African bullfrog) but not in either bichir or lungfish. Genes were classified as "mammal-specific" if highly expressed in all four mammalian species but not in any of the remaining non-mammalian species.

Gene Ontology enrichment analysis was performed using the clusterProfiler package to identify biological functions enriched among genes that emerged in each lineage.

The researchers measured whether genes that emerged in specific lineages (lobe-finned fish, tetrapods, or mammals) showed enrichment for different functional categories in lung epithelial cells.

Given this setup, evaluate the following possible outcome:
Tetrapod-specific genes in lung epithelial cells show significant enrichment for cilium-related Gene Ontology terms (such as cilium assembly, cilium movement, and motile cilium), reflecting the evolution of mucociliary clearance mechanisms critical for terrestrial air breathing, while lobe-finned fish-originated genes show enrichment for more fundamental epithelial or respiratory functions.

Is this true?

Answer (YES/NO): NO